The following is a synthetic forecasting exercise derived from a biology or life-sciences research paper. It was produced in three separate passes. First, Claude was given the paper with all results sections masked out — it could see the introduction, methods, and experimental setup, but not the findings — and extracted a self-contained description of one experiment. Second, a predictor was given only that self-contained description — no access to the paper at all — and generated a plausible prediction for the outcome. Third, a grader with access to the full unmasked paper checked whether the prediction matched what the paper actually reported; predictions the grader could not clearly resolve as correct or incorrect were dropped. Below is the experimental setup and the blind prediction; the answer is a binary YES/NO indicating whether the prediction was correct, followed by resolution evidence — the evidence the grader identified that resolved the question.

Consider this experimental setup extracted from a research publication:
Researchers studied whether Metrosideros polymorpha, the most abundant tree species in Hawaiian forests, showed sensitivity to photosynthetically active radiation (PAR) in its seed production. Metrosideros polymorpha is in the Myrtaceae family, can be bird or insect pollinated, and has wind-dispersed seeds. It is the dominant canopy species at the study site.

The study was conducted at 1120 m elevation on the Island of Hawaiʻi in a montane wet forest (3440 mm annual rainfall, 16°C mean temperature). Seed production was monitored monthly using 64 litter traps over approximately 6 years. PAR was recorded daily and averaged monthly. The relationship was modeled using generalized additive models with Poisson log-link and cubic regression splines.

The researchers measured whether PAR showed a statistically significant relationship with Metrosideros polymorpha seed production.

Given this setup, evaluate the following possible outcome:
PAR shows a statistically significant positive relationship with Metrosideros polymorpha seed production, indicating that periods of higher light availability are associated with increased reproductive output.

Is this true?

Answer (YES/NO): YES